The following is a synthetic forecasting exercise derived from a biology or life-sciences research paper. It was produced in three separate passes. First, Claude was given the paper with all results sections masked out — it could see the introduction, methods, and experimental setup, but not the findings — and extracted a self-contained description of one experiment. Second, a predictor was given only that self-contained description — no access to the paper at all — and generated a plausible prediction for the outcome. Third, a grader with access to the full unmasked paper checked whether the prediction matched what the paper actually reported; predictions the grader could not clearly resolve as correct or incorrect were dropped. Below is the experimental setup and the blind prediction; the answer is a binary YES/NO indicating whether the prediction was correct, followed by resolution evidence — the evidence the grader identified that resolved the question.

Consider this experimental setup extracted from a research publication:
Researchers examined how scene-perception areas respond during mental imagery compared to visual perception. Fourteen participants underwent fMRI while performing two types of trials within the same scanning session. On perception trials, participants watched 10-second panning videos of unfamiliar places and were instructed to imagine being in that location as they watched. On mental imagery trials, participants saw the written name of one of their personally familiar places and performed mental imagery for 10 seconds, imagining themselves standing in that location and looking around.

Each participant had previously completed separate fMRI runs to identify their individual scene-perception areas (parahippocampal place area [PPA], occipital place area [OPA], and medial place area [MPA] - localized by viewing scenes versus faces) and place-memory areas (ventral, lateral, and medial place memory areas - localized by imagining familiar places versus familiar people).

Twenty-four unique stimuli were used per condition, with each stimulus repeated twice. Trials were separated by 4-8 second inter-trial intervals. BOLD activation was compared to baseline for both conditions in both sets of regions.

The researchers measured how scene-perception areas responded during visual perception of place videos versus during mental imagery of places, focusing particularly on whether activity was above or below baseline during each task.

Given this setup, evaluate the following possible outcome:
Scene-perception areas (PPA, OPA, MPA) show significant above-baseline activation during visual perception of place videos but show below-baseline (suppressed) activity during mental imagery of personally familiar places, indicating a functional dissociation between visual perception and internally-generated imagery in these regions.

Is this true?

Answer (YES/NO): NO